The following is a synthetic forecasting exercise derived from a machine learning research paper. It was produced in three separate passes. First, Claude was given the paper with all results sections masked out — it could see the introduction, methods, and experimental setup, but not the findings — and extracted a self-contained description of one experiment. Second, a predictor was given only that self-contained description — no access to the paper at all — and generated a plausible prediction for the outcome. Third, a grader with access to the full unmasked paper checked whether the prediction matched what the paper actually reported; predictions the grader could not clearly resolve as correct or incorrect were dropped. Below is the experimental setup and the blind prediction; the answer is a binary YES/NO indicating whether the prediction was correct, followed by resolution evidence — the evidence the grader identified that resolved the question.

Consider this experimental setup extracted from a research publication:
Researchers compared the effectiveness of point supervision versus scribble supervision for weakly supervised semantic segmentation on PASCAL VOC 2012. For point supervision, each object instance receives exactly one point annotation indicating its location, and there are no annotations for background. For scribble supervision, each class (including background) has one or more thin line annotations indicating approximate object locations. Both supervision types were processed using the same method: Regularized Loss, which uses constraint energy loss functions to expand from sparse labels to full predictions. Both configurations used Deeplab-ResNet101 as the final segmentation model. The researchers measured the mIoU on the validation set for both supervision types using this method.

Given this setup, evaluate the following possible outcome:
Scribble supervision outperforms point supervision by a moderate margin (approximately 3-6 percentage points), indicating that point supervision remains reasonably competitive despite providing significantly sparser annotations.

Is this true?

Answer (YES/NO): NO